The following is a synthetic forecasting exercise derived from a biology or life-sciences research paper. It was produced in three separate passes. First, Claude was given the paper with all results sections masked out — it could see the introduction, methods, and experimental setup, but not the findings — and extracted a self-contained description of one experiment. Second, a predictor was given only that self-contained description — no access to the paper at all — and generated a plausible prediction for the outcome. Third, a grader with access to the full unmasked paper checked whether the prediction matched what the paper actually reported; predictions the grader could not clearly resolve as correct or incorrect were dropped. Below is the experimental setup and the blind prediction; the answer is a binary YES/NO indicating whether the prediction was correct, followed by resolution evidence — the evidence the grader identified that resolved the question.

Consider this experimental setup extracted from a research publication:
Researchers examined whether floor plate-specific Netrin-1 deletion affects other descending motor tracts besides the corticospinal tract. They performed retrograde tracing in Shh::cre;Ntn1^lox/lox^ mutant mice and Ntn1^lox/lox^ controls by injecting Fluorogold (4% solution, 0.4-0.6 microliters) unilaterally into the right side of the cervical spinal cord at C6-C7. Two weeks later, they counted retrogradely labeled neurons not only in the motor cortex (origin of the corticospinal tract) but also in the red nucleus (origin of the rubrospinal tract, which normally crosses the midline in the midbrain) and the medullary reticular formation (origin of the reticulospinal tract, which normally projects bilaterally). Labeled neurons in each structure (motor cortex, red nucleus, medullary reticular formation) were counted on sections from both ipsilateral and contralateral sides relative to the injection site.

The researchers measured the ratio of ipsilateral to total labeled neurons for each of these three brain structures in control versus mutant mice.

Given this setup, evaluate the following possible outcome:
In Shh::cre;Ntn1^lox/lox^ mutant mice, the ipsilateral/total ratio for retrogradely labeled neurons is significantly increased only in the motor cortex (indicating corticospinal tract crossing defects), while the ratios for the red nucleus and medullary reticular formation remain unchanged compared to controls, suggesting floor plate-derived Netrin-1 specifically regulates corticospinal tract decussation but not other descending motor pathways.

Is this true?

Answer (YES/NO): YES